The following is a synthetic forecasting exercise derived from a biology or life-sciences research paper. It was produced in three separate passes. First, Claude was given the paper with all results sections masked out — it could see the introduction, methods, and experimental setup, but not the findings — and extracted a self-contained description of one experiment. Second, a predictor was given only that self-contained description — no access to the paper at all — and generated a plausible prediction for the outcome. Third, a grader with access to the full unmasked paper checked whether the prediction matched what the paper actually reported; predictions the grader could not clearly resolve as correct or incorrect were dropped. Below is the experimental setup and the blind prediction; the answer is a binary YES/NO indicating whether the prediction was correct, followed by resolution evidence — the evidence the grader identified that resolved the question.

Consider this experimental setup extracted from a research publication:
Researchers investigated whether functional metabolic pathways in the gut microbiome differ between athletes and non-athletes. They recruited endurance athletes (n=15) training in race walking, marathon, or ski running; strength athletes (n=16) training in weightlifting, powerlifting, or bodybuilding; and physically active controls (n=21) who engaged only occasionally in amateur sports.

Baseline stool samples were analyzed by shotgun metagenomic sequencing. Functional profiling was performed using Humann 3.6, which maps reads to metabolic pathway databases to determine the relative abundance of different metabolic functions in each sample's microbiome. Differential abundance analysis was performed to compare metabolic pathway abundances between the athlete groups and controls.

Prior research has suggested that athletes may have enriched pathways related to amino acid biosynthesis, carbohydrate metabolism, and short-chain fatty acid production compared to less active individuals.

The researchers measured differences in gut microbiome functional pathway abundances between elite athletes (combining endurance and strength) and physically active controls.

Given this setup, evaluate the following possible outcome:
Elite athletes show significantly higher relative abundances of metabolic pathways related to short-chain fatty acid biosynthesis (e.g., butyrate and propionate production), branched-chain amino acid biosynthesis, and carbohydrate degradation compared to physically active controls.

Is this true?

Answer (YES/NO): NO